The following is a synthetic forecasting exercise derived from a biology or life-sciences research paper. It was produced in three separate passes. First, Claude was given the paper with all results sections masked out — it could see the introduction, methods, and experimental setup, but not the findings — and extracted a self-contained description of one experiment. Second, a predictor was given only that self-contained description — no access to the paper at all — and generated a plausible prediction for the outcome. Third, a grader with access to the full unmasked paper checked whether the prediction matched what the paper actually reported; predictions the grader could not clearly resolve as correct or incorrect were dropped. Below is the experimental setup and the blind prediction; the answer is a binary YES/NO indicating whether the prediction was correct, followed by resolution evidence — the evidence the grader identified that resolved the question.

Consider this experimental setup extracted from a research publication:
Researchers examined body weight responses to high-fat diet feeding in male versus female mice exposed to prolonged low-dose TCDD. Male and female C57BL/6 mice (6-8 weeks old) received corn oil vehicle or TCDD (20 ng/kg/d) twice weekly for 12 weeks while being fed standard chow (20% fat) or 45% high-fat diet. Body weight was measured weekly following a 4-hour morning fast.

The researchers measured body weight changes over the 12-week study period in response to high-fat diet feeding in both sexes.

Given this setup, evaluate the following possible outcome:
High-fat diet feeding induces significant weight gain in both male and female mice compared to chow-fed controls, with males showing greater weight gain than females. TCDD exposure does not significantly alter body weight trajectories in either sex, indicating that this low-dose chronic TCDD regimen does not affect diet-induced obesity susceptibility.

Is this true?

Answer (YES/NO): NO